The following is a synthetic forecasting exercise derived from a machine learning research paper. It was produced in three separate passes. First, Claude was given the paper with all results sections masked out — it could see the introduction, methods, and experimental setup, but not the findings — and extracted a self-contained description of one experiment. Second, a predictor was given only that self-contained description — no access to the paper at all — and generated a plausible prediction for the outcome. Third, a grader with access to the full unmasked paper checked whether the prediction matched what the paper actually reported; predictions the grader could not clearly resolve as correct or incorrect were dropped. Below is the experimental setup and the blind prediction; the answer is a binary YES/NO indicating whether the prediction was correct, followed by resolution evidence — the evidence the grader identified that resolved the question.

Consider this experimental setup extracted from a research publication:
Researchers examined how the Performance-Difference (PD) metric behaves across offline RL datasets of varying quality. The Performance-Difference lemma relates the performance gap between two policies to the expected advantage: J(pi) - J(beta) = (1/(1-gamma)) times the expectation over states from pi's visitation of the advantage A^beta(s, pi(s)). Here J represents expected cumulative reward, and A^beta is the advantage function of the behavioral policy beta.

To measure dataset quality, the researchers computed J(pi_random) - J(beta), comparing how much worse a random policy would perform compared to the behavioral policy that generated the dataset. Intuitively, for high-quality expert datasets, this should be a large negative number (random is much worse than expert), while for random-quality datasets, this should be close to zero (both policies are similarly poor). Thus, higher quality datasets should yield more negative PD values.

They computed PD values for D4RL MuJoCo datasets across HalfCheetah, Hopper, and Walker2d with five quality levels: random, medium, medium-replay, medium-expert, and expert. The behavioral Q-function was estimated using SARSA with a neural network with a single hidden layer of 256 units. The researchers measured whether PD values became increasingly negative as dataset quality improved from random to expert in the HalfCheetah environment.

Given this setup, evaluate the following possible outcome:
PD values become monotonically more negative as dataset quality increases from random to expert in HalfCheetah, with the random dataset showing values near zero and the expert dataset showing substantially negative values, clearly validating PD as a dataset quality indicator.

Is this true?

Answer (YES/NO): NO